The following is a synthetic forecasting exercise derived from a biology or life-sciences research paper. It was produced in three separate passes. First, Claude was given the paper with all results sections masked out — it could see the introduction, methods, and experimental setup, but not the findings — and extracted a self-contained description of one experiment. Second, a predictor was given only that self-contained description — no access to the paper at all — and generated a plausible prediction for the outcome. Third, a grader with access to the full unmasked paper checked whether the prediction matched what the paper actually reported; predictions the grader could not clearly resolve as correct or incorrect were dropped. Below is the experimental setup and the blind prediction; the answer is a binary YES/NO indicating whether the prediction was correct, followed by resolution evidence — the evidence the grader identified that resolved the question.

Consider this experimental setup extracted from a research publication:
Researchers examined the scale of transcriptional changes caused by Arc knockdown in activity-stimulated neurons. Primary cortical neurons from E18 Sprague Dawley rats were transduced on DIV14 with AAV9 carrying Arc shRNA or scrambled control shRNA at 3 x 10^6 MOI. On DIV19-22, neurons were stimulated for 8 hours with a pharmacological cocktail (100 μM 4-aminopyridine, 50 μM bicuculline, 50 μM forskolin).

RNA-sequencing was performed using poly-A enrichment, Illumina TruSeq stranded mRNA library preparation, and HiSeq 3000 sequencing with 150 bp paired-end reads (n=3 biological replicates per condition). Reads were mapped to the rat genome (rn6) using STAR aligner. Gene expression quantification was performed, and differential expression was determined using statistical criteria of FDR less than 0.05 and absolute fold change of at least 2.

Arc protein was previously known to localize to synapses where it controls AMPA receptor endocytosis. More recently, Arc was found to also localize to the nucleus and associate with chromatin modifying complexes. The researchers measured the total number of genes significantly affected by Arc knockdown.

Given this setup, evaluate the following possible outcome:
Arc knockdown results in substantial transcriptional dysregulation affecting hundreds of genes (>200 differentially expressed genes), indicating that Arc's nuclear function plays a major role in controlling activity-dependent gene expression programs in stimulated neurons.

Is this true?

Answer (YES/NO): YES